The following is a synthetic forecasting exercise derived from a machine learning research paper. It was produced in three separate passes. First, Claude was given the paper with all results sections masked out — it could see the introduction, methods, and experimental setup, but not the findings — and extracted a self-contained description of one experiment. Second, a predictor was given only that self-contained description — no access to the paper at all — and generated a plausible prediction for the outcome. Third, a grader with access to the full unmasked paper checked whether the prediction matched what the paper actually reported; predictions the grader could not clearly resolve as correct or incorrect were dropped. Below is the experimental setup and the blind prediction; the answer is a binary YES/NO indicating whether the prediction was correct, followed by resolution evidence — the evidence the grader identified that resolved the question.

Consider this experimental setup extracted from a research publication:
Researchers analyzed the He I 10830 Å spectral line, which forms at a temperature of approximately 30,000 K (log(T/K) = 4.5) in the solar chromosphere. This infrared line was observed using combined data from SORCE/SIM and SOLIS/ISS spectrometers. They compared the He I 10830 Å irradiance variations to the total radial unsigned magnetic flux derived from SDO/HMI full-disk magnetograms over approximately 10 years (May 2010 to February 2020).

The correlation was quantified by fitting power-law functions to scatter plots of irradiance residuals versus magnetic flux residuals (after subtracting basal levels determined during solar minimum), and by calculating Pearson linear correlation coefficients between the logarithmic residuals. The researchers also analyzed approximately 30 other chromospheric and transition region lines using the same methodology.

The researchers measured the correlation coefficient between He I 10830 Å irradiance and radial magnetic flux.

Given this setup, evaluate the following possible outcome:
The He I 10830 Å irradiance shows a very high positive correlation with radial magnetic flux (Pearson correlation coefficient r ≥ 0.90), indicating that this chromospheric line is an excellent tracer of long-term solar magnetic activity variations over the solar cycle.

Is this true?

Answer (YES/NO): NO